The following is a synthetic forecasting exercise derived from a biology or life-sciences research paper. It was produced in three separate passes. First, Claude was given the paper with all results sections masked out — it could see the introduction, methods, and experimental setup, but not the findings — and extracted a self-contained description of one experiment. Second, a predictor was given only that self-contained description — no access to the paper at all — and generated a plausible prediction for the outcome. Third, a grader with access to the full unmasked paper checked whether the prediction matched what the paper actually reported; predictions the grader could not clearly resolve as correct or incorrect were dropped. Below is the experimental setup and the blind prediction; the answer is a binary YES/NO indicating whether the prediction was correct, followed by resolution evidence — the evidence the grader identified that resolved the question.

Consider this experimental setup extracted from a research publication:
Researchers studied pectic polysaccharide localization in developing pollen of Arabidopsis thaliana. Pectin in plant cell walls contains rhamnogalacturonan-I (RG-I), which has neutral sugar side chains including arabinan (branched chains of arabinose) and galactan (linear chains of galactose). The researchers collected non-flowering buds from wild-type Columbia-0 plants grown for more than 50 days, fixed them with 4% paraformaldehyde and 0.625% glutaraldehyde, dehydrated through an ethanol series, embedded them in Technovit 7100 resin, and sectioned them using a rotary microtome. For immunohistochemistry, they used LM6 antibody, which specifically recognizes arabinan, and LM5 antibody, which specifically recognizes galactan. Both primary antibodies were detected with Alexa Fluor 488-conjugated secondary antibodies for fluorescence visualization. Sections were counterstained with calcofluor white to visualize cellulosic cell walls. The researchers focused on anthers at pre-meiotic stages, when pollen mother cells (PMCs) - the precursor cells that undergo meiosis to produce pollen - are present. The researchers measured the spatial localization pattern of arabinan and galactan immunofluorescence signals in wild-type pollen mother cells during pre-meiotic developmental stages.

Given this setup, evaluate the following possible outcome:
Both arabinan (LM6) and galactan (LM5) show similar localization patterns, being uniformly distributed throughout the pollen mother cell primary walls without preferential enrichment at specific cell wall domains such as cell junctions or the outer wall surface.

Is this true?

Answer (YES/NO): NO